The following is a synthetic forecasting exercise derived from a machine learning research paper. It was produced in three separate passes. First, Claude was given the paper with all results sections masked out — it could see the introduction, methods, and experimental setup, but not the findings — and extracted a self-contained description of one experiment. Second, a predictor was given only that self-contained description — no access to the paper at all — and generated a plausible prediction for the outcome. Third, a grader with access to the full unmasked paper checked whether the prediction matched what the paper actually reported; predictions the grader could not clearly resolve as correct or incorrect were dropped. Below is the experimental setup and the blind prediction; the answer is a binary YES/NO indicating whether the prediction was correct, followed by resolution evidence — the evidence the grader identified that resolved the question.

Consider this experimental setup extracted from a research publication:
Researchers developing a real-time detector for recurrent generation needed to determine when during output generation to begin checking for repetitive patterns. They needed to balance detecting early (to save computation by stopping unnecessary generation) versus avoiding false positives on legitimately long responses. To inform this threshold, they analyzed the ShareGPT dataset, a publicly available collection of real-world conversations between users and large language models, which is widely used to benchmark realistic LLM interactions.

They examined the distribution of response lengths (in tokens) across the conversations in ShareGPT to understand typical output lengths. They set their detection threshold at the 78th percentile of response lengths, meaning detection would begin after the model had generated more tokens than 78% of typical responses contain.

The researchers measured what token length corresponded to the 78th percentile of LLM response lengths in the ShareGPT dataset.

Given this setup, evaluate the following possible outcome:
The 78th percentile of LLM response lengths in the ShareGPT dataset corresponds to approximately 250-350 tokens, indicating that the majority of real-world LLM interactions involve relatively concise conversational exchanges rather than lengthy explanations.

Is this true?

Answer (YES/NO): NO